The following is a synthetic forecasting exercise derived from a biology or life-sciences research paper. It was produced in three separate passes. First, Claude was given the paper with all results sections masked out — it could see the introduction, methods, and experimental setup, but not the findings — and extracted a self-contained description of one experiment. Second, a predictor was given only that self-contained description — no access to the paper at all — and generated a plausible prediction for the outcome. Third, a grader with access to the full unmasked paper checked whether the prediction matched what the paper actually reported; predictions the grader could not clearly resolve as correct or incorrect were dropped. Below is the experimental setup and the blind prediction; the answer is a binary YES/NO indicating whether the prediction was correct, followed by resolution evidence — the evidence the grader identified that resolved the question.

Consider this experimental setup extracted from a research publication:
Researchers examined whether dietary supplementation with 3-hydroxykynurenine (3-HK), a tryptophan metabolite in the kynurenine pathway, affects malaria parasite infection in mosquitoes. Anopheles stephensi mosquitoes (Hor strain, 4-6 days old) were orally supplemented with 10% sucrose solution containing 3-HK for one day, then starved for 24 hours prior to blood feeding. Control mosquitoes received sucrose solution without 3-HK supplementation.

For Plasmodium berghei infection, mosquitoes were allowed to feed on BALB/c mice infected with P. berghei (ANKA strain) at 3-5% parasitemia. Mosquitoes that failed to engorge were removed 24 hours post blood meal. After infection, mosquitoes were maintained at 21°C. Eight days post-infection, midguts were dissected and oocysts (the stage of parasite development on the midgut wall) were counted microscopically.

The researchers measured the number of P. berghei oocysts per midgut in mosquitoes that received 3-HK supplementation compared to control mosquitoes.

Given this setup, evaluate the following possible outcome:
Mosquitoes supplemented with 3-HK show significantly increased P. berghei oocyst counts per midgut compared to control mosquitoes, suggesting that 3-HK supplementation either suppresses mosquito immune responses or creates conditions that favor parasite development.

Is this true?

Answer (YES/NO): YES